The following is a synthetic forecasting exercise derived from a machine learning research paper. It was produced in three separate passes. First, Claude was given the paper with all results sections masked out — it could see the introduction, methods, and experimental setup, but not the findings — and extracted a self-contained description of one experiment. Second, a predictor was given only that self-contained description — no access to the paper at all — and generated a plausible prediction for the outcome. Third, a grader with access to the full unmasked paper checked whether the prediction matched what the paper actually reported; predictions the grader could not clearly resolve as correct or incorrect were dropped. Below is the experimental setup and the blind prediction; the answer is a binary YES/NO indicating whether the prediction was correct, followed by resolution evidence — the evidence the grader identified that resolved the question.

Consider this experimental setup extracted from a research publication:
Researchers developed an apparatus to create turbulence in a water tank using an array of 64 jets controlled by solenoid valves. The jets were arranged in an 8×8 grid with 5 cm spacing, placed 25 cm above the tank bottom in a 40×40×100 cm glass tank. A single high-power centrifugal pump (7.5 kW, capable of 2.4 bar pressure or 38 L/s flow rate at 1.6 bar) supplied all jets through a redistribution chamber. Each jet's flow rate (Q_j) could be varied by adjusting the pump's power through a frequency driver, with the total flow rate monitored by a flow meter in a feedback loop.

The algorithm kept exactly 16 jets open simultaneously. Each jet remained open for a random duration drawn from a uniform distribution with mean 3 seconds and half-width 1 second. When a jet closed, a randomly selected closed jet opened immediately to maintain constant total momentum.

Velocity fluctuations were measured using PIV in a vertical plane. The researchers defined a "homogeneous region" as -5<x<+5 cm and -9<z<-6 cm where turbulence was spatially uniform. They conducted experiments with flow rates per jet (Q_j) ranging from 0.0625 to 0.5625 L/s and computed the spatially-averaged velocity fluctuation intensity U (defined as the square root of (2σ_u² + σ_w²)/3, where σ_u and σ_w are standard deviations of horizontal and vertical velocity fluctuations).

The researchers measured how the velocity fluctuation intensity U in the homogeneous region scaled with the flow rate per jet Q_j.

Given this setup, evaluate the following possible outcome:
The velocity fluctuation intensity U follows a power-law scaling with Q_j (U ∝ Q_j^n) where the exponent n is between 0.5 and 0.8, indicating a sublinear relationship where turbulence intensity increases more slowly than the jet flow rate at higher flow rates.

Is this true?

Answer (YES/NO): NO